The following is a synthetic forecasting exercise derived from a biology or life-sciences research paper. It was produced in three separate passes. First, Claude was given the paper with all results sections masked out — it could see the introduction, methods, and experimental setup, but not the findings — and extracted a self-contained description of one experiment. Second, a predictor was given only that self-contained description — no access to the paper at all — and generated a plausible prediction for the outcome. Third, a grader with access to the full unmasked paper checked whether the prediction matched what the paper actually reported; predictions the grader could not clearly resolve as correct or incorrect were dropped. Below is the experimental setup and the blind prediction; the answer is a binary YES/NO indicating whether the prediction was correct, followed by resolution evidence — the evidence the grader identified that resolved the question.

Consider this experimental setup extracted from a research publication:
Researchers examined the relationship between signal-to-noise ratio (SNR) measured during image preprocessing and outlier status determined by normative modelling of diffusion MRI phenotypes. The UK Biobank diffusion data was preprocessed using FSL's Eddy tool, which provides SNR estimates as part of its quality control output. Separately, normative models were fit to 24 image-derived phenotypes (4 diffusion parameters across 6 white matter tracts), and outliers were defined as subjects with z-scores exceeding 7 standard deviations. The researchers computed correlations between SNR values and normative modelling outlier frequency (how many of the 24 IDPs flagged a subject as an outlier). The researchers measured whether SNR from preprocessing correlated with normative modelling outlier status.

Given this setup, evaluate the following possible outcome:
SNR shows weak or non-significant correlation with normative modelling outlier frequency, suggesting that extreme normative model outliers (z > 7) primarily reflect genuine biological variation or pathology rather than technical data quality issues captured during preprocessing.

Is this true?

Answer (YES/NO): NO